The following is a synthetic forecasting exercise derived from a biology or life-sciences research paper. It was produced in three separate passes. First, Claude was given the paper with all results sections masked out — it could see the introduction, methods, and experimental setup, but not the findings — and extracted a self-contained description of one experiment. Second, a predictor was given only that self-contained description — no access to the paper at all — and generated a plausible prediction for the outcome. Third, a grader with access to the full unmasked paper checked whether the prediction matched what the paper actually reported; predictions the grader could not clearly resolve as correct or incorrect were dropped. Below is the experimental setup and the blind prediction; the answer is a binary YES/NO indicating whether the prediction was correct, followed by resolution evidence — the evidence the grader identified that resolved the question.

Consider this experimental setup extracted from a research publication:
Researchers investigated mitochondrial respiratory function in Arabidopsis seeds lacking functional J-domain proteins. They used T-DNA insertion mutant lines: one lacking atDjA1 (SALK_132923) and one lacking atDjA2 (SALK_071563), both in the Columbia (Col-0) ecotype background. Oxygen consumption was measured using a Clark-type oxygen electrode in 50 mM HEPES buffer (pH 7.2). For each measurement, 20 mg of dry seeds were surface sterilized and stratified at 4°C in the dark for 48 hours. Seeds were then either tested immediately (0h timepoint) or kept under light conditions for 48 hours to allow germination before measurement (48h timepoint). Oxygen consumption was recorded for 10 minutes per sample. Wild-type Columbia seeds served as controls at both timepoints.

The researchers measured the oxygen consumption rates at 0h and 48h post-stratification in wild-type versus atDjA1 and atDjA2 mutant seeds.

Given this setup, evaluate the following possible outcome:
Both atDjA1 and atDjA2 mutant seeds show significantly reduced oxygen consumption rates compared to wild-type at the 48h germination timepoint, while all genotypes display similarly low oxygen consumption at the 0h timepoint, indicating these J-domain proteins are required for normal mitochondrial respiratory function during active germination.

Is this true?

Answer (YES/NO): YES